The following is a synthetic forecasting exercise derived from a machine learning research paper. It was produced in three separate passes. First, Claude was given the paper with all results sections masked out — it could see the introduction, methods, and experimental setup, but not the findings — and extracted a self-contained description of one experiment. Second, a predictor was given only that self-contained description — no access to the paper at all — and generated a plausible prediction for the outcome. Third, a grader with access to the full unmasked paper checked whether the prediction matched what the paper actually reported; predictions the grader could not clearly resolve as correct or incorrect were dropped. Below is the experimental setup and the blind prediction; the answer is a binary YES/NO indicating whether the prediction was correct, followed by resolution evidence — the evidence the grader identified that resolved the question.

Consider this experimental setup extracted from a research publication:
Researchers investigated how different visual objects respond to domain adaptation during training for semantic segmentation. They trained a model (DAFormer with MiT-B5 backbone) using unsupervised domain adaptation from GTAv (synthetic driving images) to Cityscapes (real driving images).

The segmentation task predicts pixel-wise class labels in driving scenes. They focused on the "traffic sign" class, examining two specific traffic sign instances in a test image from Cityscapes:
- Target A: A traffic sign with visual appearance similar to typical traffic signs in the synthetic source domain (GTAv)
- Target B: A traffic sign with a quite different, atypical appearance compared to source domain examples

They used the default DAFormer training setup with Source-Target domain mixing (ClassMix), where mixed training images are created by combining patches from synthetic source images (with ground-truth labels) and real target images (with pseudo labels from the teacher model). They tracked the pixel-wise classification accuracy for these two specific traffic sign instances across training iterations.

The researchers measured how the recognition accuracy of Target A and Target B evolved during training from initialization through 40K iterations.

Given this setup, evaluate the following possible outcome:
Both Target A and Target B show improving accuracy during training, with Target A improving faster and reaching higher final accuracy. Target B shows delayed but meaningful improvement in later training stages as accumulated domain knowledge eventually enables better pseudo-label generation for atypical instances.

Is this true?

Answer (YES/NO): NO